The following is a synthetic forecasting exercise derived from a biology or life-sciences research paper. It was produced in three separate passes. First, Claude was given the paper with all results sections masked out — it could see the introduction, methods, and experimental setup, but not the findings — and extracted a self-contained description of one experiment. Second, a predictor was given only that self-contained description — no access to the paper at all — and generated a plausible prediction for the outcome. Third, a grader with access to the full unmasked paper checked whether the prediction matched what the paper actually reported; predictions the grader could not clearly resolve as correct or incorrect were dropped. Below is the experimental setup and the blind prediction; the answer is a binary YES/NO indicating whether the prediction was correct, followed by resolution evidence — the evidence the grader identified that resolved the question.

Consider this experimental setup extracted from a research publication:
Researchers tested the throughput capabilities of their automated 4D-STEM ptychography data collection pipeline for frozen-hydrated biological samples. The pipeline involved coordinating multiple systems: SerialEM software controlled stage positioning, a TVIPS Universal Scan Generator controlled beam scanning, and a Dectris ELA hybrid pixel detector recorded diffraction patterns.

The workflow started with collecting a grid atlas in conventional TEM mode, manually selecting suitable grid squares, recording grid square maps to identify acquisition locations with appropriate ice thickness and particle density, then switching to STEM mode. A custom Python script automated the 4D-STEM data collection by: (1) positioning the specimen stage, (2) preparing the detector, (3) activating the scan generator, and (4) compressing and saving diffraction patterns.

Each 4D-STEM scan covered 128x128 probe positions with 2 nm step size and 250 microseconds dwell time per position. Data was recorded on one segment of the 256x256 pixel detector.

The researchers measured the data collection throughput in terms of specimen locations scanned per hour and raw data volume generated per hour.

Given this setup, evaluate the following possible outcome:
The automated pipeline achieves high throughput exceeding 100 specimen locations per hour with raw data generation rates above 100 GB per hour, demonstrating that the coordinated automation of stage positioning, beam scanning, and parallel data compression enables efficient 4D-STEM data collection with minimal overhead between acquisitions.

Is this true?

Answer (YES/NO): YES